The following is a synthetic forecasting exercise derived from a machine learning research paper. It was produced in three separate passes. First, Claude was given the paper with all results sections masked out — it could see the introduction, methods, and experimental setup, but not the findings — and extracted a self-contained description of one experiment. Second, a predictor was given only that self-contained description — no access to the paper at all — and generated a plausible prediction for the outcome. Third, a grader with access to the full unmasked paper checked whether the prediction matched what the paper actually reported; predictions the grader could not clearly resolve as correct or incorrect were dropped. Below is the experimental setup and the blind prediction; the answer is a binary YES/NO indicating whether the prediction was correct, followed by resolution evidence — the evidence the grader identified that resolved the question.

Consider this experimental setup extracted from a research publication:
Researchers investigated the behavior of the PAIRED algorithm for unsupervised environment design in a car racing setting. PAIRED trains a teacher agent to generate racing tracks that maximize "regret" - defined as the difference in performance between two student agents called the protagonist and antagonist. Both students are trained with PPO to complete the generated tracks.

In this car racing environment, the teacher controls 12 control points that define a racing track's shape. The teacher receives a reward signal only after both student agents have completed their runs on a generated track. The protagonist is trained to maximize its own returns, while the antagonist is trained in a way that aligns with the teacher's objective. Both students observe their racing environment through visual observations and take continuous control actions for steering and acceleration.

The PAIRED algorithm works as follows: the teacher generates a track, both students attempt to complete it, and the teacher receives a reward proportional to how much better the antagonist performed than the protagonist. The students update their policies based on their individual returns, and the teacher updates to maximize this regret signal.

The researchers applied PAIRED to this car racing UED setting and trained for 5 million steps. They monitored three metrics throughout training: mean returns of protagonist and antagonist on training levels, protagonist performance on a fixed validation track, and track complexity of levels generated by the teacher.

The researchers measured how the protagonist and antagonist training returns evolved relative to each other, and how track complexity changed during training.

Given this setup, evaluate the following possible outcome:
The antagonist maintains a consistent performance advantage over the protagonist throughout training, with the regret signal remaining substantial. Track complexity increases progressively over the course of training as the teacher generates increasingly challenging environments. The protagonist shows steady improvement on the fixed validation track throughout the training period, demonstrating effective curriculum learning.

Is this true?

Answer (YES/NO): NO